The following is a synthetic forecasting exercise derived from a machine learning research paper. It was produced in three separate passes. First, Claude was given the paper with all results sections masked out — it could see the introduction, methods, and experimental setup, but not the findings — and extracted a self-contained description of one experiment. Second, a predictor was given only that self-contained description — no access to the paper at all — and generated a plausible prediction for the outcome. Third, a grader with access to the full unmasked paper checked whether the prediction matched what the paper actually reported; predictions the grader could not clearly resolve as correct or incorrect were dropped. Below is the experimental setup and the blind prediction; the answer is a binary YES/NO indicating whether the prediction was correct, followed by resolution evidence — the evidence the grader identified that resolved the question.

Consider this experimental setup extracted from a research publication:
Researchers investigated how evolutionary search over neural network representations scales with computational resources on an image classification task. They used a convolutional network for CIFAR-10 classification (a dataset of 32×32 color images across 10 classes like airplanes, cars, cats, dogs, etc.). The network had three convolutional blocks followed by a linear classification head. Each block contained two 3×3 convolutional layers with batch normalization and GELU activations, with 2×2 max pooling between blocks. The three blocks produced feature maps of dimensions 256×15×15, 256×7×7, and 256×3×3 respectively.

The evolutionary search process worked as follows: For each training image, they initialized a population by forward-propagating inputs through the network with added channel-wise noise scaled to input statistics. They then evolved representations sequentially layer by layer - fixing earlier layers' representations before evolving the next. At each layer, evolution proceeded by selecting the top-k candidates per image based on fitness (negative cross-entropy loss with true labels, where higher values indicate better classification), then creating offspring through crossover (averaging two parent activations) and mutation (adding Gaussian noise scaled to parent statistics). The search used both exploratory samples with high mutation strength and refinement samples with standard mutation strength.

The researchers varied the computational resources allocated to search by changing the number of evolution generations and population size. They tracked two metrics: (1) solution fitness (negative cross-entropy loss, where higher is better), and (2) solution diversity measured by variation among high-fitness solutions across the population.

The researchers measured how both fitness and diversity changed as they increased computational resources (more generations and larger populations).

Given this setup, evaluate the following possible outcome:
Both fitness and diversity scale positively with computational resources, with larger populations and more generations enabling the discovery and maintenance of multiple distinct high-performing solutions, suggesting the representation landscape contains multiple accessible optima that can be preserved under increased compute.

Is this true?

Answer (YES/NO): YES